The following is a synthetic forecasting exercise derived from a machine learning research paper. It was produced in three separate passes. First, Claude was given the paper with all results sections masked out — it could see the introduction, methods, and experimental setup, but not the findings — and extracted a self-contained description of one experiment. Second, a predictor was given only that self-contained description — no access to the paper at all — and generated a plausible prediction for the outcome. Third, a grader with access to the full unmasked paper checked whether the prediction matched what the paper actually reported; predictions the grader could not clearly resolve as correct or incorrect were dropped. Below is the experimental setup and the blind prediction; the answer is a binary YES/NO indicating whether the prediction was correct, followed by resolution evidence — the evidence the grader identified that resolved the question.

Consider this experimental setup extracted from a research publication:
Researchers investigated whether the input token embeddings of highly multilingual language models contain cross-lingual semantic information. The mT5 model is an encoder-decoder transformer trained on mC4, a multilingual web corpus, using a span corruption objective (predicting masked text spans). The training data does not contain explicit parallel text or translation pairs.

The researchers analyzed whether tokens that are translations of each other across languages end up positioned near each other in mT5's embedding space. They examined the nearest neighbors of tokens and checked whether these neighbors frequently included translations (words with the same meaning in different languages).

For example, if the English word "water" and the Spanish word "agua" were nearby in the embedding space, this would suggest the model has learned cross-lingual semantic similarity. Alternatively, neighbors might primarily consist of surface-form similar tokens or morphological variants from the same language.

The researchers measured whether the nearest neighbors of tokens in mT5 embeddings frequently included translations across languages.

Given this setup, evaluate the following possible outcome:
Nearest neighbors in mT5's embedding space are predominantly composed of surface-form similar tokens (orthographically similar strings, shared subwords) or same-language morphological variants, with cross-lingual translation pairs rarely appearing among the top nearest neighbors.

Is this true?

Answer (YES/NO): NO